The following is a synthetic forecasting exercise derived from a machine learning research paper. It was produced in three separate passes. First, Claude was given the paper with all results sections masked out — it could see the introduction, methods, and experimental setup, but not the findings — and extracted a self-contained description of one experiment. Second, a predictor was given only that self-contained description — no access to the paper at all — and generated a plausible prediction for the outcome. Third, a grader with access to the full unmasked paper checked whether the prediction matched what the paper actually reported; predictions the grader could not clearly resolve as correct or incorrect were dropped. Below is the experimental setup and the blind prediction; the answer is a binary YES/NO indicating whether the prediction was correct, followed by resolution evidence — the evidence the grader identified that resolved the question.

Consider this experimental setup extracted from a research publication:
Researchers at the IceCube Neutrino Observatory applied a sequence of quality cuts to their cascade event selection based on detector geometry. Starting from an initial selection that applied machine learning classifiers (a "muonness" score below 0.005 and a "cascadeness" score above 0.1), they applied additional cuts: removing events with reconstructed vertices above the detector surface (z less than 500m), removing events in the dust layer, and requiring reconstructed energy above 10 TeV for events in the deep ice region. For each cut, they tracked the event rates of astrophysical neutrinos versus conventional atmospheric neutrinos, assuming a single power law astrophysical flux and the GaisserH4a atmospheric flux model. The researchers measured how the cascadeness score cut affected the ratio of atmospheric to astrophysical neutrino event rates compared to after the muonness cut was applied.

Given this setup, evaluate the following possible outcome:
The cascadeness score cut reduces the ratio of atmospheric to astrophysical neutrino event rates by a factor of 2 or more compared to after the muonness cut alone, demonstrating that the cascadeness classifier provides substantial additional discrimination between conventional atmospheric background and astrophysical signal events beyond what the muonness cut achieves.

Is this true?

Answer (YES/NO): NO